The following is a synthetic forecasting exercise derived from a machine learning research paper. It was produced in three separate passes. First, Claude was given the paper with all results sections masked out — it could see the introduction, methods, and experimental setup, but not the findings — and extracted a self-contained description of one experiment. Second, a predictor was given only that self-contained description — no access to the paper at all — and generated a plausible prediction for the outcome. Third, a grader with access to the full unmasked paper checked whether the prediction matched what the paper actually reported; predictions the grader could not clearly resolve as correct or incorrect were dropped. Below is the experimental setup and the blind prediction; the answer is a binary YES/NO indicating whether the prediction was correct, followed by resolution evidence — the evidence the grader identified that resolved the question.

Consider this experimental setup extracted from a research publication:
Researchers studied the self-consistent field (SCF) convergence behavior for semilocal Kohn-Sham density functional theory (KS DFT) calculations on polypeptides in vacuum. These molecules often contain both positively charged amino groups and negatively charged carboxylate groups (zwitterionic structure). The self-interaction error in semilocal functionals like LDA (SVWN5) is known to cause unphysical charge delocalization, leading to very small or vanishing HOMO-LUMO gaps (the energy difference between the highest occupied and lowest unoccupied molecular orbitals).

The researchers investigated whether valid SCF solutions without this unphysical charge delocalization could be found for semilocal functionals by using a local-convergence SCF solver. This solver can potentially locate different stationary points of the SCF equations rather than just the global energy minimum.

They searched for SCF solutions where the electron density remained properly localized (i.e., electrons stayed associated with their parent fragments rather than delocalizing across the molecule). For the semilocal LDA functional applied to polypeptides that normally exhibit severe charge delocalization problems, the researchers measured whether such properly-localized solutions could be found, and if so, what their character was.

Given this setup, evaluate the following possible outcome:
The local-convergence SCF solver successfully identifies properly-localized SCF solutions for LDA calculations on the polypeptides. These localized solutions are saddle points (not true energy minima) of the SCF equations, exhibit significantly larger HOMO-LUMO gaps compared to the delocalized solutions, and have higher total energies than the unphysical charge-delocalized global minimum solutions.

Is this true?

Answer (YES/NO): NO